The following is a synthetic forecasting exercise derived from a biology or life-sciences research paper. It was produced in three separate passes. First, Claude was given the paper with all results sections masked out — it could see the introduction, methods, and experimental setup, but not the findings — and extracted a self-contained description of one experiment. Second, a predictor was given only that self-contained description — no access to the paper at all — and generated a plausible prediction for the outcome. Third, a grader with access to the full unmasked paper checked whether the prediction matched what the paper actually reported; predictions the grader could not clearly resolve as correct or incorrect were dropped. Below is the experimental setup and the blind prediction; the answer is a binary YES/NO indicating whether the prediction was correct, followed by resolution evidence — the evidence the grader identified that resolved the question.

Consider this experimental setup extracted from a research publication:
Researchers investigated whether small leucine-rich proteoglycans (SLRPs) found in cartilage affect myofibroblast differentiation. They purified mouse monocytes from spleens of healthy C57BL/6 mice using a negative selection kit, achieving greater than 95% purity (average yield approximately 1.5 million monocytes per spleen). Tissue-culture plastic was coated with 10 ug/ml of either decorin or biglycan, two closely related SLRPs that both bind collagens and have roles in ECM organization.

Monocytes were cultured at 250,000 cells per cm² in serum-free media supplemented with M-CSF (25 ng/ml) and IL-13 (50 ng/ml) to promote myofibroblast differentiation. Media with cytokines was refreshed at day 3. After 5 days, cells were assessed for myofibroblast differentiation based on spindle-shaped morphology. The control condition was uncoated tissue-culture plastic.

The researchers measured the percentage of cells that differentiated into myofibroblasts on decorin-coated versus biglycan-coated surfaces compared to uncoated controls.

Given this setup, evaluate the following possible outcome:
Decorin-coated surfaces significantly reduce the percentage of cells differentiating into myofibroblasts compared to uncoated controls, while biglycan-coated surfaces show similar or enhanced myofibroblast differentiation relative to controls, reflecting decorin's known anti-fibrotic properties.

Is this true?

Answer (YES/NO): NO